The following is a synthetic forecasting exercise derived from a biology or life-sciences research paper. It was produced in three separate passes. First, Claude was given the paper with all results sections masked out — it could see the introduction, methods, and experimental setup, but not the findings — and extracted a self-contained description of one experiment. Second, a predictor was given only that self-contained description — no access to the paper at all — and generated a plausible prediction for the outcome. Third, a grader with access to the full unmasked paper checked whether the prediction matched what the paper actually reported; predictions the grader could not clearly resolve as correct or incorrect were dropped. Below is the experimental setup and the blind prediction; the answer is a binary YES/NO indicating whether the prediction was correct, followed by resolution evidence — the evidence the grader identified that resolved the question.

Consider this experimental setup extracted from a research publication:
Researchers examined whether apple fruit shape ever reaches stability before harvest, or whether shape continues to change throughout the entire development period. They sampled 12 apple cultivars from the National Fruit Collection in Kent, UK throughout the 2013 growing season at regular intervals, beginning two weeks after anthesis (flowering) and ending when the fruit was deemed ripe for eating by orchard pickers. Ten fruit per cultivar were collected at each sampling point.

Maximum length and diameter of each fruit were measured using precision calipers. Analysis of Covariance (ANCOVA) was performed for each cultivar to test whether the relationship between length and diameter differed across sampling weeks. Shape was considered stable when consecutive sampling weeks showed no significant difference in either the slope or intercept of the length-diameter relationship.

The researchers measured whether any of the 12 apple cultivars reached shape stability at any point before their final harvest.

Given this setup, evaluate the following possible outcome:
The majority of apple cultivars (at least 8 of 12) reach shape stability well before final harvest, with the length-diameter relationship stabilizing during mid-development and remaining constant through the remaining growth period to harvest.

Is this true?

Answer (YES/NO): NO